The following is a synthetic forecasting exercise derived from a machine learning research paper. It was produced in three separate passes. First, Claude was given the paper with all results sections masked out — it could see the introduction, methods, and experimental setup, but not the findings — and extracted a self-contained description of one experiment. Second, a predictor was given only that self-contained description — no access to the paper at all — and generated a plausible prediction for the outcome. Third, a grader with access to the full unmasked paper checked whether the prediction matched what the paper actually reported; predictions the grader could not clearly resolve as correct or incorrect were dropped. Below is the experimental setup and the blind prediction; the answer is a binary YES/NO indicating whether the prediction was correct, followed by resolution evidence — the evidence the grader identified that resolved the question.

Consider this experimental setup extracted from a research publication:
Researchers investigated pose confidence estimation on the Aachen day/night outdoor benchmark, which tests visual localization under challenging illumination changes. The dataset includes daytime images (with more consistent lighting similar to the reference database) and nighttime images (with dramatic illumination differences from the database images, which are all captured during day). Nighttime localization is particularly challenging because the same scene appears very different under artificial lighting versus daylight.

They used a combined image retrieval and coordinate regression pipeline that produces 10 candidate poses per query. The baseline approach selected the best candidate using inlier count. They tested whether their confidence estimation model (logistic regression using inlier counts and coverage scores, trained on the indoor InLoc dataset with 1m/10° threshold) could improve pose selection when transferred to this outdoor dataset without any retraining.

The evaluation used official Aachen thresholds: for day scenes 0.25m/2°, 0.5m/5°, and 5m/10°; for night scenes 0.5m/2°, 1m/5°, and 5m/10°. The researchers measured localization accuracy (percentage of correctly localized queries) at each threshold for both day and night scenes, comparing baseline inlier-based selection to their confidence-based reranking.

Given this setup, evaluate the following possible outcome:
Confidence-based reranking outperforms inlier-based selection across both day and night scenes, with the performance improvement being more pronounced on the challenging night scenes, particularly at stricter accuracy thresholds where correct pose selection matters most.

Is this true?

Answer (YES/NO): YES